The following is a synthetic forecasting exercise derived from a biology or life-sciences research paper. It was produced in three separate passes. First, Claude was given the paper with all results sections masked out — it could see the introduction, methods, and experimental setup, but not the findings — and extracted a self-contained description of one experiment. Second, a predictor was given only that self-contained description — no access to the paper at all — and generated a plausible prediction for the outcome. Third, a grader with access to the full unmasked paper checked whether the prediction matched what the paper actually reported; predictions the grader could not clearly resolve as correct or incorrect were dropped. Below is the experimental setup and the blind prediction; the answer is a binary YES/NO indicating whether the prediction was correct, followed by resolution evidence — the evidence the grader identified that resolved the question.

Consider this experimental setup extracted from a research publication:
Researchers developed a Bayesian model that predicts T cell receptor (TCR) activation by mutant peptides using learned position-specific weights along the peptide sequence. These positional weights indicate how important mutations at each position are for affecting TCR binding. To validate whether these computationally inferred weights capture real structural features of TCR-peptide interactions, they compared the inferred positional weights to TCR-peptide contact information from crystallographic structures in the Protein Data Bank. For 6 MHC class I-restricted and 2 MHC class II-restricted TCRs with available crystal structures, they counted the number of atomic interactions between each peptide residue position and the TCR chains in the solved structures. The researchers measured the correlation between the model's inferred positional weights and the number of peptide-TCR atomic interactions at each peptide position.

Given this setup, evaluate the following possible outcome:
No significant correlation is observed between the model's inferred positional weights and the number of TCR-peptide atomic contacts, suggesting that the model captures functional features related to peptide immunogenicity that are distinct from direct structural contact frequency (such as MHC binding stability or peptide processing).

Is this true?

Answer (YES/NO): NO